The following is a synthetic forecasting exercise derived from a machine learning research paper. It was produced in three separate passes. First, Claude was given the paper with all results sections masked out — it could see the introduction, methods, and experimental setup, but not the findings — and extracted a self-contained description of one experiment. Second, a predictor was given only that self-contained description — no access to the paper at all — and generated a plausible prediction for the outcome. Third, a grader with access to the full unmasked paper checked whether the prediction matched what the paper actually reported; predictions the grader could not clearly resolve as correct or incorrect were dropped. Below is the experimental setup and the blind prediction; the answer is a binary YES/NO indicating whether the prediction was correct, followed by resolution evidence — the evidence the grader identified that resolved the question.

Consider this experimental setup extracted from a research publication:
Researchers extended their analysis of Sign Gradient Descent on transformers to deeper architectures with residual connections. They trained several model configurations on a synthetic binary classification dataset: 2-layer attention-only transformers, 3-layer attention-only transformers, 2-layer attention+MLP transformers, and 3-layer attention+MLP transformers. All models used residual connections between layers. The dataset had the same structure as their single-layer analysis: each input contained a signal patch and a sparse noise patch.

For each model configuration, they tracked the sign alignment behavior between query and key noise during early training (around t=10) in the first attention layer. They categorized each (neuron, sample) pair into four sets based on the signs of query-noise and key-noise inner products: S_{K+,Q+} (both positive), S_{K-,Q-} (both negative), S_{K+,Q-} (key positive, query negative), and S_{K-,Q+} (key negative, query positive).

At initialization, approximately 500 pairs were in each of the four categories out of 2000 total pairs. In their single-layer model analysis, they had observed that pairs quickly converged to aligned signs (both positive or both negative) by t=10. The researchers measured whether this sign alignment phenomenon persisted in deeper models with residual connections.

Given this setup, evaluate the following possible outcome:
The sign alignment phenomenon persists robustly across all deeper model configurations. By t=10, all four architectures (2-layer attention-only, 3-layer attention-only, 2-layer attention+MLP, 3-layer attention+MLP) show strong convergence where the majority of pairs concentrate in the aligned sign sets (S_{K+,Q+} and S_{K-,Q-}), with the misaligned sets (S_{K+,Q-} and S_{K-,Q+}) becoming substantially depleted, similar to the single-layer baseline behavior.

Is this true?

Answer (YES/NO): YES